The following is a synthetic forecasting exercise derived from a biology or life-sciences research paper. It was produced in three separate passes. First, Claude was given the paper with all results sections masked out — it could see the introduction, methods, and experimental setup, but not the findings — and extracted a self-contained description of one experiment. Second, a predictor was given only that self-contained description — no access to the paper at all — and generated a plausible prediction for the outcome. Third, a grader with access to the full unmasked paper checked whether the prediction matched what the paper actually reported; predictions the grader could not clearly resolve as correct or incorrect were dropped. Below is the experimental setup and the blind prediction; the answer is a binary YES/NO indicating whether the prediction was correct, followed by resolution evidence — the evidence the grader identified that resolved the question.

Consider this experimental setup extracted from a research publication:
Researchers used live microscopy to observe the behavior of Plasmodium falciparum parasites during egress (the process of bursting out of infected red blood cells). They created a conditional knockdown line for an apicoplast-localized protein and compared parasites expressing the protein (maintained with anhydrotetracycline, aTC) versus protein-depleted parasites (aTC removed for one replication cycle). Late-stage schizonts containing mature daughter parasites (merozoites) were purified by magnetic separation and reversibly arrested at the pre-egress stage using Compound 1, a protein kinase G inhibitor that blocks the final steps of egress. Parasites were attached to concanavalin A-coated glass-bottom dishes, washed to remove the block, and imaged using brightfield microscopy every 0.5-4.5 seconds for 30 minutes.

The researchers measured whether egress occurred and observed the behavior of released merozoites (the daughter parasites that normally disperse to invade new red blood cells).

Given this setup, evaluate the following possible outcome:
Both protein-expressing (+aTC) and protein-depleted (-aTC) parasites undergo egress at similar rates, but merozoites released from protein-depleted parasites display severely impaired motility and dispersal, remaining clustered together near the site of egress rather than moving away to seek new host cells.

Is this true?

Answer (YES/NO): YES